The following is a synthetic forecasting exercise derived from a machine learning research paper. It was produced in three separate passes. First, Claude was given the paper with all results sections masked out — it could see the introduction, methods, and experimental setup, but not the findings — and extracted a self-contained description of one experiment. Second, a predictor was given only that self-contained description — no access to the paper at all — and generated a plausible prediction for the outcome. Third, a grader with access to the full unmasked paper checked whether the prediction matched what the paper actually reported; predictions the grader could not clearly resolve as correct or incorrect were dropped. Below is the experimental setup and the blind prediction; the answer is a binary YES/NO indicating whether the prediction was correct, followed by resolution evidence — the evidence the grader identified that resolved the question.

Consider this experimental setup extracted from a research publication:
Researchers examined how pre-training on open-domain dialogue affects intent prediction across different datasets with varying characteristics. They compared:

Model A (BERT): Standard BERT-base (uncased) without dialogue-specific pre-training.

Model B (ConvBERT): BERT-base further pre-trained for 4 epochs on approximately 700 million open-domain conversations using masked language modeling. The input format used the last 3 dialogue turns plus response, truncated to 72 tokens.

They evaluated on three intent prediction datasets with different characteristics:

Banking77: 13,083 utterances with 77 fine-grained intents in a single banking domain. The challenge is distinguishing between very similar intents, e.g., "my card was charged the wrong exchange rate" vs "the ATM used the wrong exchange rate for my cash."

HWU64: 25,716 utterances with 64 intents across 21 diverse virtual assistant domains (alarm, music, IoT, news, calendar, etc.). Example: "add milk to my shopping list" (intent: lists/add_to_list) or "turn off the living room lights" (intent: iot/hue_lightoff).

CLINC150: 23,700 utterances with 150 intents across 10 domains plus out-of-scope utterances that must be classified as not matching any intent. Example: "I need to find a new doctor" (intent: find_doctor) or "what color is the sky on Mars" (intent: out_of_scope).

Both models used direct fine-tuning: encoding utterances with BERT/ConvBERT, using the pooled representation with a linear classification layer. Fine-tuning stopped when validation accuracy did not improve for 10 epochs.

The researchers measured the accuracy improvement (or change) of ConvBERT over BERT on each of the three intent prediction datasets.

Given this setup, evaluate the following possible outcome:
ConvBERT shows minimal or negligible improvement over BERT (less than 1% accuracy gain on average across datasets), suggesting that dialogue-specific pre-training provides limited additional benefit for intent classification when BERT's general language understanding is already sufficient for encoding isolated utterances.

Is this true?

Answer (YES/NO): NO